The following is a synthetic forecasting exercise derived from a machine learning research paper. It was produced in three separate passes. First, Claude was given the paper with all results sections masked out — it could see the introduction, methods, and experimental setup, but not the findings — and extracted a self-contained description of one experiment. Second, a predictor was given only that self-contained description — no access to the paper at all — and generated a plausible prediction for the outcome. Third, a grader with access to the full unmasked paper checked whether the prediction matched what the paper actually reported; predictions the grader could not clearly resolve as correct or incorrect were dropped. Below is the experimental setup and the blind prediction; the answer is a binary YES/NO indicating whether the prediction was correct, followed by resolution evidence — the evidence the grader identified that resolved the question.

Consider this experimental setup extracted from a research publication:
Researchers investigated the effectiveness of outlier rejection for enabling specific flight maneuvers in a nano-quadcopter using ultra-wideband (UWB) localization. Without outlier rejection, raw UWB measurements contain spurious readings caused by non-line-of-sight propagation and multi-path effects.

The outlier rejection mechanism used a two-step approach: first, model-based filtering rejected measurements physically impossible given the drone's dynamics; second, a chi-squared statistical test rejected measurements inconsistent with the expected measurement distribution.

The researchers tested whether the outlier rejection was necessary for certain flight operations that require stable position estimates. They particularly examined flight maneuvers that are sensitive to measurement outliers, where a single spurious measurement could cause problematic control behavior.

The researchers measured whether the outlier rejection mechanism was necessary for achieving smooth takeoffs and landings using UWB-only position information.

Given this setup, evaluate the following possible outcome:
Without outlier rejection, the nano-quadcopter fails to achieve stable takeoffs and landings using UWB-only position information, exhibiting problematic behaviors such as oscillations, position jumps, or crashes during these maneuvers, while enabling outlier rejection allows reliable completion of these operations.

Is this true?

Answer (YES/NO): YES